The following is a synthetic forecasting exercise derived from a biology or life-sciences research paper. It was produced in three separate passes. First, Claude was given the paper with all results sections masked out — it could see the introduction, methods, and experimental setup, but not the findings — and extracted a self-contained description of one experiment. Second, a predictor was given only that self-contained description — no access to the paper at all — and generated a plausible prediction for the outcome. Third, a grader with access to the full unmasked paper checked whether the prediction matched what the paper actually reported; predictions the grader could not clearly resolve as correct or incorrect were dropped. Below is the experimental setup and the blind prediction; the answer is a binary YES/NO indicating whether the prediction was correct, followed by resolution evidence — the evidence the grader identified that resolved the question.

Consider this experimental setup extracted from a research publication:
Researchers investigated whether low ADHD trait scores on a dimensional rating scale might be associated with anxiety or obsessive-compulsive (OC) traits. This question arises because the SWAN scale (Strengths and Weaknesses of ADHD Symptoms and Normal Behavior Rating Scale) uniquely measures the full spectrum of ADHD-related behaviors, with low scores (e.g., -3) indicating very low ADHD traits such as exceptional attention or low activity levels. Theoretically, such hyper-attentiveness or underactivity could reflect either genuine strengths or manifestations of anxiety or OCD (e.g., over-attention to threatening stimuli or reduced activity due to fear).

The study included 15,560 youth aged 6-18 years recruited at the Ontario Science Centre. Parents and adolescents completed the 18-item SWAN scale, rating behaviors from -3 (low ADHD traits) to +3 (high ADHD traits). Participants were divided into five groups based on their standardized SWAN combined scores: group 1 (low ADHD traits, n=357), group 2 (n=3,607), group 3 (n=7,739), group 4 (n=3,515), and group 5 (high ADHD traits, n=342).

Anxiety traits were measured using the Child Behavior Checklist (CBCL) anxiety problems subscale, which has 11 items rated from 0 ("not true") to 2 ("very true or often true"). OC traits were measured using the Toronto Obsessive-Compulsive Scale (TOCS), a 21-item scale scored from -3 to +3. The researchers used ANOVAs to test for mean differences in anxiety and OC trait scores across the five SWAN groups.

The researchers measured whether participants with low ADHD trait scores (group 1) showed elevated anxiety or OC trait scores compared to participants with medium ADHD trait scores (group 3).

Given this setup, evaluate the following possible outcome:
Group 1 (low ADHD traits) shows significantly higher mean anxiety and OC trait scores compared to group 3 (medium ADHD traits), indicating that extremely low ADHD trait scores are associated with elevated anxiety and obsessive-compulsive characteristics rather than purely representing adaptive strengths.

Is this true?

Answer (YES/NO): NO